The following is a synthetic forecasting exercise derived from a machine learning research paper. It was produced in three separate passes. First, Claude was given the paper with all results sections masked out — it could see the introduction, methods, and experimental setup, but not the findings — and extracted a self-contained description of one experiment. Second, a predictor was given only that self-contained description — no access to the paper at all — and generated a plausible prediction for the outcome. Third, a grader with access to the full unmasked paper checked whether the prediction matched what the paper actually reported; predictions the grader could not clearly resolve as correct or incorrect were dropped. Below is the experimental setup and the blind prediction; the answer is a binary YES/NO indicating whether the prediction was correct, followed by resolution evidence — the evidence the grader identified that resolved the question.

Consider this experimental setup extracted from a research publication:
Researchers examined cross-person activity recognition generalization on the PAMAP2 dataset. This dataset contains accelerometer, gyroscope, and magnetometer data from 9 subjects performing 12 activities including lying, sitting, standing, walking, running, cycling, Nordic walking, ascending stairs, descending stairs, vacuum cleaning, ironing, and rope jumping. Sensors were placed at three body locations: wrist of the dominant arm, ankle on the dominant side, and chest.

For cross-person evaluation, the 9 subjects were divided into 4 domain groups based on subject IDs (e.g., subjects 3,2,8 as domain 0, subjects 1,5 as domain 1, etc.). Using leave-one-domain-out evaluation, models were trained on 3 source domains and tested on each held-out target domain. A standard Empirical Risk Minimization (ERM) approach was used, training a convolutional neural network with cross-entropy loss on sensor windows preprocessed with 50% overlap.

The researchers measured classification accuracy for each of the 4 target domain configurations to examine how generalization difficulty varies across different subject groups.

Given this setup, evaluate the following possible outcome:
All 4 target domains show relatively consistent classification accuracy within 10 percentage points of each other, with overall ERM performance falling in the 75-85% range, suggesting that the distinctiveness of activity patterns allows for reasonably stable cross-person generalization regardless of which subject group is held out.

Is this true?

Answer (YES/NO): NO